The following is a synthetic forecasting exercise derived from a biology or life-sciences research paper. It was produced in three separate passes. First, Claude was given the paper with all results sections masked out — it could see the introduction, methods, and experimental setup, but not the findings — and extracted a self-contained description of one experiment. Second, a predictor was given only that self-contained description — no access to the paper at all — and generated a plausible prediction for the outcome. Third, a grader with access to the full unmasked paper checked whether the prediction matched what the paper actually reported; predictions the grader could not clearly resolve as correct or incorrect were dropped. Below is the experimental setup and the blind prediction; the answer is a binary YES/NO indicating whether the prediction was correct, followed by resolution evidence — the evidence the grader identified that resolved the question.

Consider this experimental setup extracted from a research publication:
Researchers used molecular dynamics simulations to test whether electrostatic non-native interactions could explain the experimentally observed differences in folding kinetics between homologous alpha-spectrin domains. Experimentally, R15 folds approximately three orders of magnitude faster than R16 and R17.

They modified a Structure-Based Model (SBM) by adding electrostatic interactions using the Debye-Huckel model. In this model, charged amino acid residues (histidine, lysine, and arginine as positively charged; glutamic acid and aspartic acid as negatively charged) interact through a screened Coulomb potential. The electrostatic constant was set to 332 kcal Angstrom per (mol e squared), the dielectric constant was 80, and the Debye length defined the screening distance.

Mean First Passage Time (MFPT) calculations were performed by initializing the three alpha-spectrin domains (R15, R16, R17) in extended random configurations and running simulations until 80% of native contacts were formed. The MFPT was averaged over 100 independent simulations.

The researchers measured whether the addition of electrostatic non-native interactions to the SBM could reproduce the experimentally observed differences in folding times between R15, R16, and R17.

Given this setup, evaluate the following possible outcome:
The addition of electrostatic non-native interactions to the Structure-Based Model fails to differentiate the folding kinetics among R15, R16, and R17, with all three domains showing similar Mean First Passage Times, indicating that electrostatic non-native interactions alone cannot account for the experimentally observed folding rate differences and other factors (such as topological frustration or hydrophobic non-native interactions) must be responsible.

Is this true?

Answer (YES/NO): NO